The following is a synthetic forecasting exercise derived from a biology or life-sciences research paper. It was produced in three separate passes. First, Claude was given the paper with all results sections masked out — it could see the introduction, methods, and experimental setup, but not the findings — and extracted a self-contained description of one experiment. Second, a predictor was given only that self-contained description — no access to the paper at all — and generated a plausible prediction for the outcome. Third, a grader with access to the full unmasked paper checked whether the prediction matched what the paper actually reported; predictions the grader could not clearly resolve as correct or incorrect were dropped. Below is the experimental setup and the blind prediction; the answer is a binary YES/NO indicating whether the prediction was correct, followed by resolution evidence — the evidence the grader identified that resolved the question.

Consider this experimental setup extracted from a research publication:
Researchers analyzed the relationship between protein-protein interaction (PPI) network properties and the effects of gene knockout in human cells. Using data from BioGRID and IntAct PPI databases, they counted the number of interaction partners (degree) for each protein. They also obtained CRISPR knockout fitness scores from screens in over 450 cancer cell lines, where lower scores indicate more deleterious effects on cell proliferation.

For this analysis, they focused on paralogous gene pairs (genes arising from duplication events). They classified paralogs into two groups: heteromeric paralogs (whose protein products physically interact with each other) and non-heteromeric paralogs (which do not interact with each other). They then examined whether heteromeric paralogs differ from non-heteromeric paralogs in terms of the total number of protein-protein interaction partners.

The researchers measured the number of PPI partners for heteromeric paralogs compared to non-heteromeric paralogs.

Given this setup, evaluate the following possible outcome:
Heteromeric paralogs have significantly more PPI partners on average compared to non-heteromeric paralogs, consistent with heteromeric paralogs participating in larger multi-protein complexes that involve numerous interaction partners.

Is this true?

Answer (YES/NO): YES